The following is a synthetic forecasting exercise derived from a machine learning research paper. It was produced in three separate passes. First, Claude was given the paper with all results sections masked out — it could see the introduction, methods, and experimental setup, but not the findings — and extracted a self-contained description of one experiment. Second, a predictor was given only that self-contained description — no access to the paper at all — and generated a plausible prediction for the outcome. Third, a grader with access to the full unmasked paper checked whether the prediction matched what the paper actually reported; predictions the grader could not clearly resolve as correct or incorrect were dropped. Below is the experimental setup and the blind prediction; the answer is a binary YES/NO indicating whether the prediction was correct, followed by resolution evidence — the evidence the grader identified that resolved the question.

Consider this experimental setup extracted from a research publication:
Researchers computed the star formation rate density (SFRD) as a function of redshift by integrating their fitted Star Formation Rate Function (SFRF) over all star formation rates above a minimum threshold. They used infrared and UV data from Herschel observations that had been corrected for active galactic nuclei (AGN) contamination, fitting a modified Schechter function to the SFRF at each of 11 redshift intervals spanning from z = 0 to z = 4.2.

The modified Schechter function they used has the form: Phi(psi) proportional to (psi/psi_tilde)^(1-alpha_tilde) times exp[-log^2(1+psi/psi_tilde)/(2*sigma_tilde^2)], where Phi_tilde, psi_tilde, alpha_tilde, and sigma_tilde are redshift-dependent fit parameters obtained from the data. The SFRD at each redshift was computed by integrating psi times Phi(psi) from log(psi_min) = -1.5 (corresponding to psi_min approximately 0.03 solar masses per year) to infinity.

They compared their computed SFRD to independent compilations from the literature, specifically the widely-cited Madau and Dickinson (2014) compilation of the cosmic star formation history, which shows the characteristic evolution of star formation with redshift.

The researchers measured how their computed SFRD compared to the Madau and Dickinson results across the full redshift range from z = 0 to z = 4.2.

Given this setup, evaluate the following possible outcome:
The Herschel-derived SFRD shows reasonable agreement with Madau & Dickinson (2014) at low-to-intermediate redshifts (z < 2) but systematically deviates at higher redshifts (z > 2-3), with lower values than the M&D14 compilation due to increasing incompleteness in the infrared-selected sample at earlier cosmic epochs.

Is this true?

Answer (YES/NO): NO